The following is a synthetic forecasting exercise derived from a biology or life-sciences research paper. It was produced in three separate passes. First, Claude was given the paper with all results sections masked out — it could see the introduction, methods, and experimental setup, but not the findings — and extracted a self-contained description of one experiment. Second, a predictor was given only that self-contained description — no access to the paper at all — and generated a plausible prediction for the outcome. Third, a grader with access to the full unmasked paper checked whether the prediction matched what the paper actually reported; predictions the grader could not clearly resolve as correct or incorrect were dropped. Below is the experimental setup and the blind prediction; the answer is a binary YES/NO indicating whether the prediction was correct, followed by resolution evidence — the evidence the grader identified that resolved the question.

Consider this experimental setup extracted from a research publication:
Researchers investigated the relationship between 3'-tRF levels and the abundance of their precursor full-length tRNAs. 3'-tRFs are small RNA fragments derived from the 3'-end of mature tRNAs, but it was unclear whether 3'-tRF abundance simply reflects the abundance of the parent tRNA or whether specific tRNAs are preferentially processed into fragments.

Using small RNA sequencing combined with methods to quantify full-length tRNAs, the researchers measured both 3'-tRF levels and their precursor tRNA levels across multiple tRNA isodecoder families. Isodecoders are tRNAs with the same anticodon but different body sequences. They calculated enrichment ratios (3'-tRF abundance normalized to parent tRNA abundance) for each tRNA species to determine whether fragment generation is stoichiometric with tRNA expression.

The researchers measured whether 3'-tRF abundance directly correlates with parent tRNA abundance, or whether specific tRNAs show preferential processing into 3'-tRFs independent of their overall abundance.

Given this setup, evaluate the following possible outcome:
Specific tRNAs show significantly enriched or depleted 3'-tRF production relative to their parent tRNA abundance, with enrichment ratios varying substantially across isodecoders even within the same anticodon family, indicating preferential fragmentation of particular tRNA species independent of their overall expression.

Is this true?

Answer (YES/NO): YES